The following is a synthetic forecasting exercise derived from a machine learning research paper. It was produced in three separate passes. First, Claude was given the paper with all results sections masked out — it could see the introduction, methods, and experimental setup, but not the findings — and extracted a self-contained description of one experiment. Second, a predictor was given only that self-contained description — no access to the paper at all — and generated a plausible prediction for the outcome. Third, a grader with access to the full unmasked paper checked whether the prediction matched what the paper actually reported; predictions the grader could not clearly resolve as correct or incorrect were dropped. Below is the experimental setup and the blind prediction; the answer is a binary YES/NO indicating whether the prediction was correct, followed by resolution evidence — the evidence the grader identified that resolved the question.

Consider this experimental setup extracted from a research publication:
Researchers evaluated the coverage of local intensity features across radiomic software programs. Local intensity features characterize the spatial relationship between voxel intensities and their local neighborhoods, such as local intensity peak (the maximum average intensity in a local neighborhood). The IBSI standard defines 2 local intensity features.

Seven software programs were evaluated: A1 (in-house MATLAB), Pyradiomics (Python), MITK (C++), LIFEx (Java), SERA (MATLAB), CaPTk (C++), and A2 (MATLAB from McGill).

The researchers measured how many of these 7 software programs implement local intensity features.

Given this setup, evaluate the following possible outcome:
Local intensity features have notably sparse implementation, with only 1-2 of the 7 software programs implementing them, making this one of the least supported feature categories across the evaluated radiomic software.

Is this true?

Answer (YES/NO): NO